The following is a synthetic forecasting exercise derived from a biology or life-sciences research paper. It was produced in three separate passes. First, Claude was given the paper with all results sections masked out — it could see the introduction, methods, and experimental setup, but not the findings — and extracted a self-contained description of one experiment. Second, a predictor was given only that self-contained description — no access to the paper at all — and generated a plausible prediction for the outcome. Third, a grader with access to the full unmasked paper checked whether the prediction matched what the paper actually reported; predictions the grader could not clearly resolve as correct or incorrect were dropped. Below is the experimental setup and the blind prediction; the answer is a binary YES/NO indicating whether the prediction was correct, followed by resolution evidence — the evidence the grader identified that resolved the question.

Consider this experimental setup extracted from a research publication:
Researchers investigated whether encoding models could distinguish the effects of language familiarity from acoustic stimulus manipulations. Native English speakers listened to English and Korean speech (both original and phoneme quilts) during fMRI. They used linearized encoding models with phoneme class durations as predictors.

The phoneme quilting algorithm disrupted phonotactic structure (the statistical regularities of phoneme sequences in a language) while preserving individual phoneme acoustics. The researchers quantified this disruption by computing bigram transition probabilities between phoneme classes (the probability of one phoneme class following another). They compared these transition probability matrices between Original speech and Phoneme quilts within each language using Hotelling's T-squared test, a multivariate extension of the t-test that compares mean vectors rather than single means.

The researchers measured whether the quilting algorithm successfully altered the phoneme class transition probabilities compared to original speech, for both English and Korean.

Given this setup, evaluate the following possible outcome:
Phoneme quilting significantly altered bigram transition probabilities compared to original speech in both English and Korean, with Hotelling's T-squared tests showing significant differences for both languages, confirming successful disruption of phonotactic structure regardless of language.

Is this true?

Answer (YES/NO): YES